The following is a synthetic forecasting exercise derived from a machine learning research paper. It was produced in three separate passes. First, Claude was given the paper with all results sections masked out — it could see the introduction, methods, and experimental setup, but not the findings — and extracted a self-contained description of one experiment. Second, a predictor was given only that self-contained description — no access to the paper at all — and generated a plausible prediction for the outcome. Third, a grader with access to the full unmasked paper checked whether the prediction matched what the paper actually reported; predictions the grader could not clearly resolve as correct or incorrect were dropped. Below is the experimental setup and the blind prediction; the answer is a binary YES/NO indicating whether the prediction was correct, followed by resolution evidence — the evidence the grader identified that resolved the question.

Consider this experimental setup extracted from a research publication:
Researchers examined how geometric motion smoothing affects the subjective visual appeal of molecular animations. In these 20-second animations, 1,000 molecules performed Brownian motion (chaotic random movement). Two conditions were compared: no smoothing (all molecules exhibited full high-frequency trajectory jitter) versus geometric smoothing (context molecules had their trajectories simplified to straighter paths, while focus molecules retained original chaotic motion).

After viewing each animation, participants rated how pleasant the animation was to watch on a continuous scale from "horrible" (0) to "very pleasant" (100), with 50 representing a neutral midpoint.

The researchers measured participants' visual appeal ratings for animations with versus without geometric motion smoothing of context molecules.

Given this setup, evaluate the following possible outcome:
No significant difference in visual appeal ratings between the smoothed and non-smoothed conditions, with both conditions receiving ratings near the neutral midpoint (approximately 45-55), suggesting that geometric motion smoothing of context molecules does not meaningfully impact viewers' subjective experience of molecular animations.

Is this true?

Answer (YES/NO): NO